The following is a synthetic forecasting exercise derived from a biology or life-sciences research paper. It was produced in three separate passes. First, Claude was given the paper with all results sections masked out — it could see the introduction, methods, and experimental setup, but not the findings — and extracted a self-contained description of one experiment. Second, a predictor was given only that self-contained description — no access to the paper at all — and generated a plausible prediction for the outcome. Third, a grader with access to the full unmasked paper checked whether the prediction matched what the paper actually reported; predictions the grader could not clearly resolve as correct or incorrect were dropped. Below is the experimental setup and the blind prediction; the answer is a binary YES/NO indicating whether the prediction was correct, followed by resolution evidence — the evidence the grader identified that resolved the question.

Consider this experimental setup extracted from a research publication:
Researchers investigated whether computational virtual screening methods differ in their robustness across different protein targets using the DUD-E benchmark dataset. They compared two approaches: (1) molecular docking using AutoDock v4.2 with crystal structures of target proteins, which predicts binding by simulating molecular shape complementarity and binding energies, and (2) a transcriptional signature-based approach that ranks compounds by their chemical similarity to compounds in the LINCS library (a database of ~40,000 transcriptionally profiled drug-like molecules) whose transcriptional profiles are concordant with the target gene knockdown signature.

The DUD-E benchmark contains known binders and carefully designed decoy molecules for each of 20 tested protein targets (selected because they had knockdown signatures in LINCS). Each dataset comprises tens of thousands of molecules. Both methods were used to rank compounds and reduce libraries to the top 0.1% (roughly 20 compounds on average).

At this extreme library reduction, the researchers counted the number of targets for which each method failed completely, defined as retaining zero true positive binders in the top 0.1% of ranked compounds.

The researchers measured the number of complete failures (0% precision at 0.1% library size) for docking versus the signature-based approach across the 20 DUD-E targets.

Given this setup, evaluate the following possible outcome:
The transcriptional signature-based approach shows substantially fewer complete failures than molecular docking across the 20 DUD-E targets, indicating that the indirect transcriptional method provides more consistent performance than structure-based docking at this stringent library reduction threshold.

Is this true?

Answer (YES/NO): NO